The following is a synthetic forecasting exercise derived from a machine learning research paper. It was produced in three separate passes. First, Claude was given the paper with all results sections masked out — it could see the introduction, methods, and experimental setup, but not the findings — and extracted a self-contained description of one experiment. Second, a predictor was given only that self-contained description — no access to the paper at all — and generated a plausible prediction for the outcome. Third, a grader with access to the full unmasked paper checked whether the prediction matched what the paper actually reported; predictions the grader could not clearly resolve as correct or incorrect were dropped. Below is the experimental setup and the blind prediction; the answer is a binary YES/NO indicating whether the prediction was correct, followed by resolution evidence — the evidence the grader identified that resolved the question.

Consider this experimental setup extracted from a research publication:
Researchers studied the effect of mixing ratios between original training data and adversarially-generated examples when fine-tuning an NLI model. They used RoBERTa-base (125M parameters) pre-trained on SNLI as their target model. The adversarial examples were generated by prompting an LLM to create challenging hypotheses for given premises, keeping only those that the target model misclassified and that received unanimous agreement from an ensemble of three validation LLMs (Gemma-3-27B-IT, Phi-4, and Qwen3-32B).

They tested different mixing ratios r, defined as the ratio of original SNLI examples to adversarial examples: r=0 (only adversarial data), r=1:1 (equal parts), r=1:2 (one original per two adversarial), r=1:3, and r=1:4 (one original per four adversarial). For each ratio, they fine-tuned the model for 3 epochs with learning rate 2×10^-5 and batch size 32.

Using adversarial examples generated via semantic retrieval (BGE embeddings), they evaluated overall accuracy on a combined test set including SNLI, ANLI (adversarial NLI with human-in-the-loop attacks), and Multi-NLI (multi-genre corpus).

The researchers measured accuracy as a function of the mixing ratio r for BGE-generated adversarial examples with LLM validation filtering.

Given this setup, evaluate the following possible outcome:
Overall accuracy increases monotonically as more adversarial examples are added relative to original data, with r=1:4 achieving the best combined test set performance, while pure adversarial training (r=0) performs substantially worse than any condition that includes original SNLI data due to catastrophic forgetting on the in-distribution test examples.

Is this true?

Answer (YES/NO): NO